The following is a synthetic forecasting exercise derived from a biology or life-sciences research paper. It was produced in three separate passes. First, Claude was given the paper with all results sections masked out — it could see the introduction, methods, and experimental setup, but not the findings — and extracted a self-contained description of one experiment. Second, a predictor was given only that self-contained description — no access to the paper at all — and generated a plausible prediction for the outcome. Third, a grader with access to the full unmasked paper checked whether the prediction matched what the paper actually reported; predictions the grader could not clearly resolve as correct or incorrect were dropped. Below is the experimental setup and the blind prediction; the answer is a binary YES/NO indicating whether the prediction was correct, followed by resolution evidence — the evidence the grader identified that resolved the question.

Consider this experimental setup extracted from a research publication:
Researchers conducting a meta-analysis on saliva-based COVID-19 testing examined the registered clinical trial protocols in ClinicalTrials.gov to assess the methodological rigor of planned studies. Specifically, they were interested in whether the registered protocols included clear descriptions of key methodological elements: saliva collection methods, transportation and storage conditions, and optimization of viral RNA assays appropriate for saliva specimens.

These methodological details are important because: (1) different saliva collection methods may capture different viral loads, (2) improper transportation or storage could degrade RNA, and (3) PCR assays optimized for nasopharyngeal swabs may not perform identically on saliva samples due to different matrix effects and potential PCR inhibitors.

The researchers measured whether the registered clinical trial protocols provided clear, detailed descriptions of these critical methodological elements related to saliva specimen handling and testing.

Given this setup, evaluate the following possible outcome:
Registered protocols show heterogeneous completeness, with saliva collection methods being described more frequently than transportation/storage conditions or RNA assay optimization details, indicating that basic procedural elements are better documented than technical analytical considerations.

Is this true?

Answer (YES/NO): NO